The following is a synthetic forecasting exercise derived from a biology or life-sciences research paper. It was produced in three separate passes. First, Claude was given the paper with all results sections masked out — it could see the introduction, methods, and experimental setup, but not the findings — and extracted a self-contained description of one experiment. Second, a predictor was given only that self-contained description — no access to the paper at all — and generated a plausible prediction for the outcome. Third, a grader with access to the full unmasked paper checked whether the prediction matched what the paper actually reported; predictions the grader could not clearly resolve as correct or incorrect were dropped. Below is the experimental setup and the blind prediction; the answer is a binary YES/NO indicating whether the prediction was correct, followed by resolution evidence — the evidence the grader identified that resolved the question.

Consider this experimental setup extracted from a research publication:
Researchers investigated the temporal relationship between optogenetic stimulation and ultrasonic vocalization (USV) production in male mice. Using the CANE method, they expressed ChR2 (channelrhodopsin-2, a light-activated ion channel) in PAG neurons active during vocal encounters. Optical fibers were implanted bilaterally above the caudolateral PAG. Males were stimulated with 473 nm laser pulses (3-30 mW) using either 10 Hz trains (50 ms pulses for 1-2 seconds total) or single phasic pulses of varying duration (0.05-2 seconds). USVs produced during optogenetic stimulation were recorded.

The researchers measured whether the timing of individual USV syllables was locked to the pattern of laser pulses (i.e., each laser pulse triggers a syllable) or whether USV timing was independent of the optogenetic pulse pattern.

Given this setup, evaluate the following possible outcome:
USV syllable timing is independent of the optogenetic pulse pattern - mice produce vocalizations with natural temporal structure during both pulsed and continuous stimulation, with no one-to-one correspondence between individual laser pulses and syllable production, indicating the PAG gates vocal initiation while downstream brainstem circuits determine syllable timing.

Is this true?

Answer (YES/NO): YES